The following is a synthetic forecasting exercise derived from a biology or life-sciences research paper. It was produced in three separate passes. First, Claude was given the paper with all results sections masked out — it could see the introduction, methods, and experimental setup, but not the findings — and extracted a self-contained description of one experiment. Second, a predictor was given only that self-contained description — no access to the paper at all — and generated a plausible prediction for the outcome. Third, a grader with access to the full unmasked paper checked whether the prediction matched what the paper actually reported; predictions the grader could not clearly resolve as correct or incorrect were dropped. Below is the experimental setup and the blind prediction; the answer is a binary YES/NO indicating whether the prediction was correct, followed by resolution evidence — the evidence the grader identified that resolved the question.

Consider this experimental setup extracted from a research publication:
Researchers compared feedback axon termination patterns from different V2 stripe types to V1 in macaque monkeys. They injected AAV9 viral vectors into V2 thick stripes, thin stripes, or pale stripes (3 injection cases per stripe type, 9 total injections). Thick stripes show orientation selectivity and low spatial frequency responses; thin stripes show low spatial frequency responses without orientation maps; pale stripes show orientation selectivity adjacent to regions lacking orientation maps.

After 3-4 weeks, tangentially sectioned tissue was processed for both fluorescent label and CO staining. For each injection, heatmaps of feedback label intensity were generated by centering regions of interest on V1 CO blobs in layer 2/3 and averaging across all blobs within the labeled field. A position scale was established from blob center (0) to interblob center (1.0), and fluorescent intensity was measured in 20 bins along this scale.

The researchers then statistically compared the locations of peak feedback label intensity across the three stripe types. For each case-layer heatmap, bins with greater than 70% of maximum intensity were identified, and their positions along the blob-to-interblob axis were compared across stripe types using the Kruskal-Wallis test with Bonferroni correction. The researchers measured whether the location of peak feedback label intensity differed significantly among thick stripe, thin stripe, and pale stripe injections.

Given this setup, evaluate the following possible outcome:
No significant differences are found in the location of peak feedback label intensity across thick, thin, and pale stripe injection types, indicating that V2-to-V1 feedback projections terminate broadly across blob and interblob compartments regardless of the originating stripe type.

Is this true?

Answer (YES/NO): NO